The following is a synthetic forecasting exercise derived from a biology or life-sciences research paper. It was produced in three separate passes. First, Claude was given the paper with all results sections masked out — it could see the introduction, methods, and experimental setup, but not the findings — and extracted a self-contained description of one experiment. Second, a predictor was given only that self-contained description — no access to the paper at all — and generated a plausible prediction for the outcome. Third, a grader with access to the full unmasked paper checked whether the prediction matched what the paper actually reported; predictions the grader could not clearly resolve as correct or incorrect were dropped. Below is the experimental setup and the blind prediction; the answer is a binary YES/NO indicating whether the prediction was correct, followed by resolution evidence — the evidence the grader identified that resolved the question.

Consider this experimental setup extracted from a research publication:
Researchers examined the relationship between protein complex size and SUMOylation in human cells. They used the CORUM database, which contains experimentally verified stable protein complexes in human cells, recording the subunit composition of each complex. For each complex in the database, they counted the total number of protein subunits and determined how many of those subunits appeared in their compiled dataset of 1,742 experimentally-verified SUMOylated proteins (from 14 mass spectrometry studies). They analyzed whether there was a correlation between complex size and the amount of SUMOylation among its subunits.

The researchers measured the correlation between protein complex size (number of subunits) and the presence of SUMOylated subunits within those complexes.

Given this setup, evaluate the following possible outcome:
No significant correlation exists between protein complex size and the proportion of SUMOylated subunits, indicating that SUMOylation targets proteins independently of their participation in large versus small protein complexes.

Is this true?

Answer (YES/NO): NO